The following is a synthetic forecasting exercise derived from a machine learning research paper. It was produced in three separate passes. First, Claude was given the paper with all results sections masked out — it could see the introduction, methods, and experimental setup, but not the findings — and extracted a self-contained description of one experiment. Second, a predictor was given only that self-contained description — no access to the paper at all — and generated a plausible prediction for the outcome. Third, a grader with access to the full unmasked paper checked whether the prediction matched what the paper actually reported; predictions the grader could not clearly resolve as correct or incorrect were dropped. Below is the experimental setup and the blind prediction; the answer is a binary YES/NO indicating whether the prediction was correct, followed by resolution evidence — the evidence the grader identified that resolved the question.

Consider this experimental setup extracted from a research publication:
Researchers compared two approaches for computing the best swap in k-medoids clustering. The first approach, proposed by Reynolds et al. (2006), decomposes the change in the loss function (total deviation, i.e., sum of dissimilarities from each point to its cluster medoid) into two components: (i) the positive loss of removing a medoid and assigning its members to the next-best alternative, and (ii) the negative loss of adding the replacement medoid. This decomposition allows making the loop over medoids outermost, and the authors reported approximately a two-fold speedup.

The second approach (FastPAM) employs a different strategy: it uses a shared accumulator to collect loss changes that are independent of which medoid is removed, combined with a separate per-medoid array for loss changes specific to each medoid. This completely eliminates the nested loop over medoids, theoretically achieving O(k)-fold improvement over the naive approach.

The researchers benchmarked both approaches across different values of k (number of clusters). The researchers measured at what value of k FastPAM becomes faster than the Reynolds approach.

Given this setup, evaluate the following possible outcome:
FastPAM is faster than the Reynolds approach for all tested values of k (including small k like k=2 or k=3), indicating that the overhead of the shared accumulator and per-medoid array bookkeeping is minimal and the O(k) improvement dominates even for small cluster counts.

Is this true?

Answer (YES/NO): NO